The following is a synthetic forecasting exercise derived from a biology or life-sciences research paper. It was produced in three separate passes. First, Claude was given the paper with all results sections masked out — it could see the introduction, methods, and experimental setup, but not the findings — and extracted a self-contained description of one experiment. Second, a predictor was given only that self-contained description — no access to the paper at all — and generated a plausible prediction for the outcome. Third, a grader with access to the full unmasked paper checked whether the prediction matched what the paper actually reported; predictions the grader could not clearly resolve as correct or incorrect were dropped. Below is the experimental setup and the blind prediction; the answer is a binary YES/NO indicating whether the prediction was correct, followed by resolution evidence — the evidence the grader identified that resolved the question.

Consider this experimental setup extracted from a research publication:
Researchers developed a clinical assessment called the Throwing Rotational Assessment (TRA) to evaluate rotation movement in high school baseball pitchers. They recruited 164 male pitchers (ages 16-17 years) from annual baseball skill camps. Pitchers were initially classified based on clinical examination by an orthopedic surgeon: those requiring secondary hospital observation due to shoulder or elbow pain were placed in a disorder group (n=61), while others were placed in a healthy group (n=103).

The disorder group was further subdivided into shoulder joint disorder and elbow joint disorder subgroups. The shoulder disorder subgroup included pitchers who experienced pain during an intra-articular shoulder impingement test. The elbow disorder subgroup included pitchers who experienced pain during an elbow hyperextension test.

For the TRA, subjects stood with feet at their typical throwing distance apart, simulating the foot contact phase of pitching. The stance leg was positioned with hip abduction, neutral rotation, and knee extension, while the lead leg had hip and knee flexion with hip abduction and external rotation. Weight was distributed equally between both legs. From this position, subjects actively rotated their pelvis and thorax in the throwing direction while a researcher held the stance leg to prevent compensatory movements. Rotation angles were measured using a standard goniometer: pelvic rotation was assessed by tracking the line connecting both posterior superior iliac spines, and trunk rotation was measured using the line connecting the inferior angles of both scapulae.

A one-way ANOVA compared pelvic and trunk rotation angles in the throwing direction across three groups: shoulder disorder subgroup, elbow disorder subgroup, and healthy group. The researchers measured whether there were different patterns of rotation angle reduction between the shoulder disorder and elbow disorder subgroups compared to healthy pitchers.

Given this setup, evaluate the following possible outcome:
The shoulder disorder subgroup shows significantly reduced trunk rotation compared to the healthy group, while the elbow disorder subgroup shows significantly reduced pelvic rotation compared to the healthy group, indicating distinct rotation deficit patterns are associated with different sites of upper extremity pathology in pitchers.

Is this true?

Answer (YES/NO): NO